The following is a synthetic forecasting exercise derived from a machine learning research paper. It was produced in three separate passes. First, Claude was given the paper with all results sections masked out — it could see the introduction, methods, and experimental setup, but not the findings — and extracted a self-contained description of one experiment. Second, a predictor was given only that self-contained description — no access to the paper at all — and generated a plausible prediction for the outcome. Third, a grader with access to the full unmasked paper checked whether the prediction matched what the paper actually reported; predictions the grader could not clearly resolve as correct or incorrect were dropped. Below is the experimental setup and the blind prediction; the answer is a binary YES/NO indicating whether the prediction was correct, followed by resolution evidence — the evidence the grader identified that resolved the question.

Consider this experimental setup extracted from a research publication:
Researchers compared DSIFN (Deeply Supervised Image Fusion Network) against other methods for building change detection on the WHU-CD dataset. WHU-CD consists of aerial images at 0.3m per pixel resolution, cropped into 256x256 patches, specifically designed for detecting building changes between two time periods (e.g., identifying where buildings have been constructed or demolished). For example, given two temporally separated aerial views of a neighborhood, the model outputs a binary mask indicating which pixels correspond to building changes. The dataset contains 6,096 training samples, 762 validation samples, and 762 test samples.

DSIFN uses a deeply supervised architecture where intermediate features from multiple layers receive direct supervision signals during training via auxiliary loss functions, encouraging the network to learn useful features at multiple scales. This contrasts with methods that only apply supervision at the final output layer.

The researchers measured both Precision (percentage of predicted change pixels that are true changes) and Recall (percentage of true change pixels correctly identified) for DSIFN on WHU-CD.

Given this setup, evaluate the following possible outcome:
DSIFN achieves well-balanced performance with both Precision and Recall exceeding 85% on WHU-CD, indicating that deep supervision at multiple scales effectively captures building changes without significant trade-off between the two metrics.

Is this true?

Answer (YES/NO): NO